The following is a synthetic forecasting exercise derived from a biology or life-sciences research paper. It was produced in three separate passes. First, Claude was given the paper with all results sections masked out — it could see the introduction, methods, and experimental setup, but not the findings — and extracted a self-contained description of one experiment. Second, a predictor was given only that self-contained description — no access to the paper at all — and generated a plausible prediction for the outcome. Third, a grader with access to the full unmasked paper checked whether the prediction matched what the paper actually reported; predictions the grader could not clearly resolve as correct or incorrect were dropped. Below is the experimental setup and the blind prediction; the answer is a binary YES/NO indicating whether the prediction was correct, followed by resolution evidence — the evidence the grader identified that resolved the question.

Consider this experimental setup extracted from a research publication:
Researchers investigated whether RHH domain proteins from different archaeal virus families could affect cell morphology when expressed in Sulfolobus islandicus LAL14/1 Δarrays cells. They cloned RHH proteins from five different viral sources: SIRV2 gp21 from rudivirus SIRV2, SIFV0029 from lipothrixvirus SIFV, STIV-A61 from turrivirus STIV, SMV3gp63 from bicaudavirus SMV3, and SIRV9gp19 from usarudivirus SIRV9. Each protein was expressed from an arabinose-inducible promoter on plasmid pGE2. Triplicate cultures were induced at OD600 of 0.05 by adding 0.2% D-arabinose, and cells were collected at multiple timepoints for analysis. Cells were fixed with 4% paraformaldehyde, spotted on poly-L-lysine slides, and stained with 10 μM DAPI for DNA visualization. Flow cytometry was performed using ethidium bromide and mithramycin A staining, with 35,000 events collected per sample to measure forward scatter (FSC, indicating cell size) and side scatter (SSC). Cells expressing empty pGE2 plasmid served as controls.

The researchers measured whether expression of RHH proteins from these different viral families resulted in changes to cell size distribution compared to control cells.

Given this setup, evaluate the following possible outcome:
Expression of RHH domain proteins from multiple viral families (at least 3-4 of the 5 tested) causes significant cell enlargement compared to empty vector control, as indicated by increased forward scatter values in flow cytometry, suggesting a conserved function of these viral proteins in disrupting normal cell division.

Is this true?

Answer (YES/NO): YES